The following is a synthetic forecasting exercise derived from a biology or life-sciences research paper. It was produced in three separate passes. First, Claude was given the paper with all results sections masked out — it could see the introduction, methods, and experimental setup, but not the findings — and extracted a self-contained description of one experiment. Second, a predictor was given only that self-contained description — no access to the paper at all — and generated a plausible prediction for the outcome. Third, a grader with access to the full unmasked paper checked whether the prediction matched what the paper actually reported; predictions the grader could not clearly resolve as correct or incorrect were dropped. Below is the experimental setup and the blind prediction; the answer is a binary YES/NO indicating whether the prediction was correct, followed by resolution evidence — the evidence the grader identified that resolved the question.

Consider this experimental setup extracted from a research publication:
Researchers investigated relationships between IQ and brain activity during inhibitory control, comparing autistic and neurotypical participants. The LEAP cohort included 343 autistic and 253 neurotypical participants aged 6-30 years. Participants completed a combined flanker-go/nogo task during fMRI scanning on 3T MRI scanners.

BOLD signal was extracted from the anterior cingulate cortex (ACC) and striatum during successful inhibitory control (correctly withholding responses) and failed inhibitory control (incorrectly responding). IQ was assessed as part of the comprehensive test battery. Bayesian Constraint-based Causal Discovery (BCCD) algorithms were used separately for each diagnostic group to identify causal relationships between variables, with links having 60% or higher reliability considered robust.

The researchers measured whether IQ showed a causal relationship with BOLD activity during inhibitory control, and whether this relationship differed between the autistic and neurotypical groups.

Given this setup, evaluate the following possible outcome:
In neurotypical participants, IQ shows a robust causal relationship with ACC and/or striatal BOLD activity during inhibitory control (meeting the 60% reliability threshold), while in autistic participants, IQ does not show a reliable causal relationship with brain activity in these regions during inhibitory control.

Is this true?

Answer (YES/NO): YES